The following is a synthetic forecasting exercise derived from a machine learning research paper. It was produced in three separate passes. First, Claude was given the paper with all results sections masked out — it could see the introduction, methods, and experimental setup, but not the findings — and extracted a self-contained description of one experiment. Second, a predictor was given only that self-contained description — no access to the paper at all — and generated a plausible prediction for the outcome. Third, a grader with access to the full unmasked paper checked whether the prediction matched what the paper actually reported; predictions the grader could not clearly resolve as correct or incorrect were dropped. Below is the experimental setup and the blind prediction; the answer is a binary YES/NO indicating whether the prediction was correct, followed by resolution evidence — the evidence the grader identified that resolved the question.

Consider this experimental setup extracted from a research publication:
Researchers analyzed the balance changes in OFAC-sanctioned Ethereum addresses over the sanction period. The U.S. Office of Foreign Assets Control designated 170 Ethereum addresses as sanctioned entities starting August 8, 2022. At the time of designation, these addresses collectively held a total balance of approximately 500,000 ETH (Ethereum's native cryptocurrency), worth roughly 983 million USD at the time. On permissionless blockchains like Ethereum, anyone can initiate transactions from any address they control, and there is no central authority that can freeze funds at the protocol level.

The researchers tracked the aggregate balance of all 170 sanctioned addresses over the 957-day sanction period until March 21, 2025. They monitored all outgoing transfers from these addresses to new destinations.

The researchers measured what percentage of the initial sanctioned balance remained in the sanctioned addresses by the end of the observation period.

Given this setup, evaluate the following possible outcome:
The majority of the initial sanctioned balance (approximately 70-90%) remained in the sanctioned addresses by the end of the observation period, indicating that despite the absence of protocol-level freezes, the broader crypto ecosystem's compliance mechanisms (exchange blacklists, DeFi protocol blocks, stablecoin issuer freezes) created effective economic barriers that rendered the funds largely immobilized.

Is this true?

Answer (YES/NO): NO